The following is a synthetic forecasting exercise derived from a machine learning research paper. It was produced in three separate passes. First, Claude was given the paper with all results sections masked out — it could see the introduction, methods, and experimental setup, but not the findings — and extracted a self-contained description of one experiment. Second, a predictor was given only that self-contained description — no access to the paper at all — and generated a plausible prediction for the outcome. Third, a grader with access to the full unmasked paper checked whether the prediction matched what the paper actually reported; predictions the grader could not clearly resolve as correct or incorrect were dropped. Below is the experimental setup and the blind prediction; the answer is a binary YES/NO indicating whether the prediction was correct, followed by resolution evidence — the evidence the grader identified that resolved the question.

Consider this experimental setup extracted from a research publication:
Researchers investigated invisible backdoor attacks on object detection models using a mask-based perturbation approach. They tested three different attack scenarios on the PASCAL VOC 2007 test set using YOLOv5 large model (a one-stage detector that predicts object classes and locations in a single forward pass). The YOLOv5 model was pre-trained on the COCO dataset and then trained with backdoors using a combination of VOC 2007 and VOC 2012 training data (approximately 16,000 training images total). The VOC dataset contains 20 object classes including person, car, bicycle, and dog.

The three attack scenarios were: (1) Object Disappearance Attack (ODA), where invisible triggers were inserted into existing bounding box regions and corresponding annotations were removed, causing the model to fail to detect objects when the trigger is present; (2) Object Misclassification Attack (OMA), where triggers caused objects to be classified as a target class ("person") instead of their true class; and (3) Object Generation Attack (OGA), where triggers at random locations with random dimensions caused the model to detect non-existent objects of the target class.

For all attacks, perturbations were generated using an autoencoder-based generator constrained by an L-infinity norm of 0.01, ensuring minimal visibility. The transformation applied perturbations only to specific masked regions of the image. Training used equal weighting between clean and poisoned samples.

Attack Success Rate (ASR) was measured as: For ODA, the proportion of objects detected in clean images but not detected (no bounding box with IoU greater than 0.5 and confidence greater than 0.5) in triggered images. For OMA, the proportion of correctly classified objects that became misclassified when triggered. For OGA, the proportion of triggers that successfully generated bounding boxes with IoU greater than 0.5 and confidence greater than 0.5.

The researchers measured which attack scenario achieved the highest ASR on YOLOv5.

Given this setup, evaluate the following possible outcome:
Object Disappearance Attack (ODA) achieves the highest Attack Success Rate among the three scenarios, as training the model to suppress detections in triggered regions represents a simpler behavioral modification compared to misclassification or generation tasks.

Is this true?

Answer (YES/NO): YES